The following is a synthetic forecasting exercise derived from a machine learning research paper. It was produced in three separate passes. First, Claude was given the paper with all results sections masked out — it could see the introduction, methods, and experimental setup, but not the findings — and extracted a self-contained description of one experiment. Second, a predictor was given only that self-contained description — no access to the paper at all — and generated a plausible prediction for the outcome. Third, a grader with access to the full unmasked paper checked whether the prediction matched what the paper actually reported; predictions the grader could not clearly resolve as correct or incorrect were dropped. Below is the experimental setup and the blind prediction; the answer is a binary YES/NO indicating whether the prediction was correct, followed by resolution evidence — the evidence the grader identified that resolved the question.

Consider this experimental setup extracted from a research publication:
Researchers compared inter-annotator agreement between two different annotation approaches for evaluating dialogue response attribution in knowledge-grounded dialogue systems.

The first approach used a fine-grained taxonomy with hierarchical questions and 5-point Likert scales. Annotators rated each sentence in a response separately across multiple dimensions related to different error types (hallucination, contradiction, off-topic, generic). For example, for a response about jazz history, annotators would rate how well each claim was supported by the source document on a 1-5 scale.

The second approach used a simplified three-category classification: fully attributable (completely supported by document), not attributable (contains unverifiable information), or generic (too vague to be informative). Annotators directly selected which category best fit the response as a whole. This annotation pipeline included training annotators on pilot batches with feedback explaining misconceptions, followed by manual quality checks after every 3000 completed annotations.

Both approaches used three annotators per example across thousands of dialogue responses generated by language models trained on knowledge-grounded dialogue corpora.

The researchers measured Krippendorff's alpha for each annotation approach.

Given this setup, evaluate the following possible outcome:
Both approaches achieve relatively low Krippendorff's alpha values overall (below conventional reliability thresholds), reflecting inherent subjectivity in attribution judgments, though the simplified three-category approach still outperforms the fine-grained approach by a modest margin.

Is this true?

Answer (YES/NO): NO